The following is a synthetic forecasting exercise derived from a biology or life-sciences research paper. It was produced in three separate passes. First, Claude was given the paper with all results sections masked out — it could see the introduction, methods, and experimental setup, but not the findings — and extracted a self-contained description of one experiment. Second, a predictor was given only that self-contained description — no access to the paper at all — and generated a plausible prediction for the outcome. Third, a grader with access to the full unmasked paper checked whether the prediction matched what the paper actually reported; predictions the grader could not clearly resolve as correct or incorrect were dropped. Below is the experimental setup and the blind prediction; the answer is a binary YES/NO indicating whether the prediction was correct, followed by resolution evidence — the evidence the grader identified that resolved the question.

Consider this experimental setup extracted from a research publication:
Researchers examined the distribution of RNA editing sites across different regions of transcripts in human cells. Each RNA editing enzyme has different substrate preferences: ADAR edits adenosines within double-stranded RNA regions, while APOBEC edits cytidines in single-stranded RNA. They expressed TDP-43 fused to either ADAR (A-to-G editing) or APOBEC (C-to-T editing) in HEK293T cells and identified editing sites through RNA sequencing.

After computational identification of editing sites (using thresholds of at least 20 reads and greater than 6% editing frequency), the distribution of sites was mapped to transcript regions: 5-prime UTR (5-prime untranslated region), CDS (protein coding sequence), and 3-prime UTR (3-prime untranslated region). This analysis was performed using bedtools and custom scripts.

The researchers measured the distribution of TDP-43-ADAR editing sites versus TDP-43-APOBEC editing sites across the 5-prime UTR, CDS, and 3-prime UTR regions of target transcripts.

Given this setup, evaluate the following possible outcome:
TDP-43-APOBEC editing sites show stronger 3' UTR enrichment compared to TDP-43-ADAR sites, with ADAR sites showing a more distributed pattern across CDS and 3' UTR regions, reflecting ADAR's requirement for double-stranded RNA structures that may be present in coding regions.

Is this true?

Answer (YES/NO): YES